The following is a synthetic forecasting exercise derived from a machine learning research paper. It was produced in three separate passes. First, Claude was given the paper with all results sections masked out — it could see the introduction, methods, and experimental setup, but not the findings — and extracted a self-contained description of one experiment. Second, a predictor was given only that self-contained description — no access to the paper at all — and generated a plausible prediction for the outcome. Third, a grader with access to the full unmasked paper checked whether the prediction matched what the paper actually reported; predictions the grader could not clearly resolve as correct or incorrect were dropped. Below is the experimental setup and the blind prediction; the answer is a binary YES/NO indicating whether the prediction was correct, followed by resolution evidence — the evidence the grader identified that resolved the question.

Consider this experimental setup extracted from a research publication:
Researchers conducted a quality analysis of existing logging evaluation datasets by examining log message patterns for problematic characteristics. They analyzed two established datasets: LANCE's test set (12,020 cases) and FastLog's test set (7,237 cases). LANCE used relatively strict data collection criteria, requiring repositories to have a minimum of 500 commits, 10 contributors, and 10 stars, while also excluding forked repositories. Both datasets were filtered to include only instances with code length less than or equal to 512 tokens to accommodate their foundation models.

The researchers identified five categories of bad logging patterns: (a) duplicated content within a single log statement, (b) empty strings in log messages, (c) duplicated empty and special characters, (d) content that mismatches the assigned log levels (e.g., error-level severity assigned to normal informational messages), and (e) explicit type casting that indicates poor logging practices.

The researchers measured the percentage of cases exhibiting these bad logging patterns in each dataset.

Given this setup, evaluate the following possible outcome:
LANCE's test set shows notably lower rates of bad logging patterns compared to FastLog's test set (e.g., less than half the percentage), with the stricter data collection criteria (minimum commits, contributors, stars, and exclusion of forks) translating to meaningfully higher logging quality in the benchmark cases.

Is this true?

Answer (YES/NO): NO